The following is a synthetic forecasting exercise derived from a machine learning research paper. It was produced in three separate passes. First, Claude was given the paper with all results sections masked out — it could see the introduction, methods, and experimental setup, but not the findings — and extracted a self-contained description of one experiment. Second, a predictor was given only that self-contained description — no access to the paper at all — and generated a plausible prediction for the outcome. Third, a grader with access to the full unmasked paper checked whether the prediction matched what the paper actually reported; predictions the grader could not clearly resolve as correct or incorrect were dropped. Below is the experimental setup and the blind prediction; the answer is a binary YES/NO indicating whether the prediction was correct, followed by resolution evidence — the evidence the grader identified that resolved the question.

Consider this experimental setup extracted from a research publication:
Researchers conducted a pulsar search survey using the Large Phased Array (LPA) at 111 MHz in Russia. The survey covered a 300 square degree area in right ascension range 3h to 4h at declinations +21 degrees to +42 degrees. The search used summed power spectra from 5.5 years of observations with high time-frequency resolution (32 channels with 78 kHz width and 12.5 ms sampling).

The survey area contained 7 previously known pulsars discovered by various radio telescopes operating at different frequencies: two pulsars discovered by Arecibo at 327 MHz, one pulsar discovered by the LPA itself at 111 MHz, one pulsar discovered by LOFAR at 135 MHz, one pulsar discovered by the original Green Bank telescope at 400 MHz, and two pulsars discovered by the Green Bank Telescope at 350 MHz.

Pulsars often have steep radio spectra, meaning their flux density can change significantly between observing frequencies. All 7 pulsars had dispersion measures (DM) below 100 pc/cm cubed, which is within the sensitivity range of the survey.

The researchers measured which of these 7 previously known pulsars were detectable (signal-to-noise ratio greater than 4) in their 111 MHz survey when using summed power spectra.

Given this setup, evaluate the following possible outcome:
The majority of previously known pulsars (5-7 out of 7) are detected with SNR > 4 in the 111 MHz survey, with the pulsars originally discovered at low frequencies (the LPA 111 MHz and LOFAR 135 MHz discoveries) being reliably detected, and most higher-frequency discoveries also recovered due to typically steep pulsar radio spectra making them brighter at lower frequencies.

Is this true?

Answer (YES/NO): YES